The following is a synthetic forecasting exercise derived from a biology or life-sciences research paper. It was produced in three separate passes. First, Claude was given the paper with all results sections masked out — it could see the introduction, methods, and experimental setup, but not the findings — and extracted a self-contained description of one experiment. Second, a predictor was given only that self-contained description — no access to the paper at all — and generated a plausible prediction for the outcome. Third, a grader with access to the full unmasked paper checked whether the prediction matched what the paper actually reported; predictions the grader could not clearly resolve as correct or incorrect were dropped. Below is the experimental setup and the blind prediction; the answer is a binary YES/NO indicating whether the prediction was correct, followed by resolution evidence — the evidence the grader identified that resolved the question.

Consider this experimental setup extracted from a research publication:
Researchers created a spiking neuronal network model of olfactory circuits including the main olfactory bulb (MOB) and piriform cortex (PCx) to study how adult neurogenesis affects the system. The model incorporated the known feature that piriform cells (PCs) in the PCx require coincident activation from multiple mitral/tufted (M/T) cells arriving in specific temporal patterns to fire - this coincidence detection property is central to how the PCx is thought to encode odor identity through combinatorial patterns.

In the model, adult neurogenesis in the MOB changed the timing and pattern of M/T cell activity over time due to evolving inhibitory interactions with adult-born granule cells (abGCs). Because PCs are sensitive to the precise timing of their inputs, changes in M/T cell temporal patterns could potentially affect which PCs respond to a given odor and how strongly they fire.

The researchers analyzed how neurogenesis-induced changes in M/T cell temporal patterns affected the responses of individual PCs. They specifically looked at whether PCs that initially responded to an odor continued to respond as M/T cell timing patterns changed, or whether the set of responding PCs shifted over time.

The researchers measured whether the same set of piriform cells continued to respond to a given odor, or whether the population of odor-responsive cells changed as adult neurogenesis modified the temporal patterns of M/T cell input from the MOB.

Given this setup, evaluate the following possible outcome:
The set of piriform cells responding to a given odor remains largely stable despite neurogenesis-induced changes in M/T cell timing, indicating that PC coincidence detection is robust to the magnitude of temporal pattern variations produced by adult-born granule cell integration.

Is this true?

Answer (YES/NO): NO